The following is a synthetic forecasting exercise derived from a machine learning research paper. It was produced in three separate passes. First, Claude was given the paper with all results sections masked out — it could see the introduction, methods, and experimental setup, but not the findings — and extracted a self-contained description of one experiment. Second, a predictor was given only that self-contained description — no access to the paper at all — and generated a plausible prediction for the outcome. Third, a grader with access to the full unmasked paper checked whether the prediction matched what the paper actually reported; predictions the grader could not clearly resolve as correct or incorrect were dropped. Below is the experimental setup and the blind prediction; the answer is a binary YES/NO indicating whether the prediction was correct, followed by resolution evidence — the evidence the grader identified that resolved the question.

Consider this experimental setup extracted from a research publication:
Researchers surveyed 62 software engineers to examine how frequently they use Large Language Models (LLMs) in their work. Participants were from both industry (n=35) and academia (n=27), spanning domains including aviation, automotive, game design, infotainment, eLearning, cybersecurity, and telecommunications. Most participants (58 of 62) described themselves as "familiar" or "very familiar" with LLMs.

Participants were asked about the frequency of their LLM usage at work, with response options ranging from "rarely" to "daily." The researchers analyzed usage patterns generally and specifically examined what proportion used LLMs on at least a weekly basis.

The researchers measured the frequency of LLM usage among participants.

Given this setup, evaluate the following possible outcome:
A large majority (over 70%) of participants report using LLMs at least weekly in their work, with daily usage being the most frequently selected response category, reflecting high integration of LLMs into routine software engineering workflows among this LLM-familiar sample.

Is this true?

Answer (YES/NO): NO